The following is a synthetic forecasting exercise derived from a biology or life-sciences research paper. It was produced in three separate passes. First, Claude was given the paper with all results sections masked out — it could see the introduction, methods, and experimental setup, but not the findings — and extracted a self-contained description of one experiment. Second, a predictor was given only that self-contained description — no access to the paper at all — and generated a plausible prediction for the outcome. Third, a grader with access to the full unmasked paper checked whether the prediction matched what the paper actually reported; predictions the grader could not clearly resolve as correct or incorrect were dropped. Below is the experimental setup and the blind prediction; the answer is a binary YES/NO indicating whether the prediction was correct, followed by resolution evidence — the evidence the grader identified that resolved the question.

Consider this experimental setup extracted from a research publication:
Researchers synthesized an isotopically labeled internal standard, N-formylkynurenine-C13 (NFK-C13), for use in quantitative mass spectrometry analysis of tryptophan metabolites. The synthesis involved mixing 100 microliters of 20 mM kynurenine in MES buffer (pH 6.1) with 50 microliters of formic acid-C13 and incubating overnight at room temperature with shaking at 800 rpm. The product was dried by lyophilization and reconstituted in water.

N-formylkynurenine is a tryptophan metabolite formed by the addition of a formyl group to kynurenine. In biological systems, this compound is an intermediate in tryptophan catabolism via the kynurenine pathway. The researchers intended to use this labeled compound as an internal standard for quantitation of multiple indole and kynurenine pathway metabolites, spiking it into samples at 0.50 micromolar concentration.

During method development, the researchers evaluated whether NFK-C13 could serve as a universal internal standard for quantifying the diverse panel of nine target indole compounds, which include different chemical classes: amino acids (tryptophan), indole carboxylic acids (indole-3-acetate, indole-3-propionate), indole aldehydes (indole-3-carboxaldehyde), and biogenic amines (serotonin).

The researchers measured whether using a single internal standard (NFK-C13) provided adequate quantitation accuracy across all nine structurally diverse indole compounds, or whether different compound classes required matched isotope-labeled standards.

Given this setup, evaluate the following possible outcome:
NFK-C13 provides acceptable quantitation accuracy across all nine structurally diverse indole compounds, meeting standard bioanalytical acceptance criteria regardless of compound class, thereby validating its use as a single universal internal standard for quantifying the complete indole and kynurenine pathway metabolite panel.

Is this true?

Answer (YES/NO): NO